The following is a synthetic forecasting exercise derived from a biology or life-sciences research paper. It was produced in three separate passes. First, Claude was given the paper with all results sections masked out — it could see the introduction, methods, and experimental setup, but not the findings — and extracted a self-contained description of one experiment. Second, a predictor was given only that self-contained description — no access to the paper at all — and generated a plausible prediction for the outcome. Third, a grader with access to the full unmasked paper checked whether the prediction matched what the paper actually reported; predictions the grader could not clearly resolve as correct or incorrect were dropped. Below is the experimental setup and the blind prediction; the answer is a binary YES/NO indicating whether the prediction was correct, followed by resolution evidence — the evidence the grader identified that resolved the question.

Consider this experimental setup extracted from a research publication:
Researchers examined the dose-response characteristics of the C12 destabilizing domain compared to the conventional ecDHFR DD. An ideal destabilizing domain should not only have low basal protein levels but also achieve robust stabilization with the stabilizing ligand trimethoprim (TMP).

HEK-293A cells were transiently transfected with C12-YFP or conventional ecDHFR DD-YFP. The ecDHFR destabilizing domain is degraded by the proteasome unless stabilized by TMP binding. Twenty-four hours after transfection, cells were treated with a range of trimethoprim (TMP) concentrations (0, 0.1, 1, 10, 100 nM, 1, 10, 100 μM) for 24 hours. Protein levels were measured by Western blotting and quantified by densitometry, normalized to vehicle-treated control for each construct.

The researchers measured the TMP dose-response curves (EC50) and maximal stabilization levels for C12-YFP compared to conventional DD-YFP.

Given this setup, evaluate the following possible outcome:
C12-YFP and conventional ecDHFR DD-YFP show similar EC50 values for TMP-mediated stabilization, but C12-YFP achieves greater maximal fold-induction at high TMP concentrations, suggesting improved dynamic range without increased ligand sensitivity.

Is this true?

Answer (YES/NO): YES